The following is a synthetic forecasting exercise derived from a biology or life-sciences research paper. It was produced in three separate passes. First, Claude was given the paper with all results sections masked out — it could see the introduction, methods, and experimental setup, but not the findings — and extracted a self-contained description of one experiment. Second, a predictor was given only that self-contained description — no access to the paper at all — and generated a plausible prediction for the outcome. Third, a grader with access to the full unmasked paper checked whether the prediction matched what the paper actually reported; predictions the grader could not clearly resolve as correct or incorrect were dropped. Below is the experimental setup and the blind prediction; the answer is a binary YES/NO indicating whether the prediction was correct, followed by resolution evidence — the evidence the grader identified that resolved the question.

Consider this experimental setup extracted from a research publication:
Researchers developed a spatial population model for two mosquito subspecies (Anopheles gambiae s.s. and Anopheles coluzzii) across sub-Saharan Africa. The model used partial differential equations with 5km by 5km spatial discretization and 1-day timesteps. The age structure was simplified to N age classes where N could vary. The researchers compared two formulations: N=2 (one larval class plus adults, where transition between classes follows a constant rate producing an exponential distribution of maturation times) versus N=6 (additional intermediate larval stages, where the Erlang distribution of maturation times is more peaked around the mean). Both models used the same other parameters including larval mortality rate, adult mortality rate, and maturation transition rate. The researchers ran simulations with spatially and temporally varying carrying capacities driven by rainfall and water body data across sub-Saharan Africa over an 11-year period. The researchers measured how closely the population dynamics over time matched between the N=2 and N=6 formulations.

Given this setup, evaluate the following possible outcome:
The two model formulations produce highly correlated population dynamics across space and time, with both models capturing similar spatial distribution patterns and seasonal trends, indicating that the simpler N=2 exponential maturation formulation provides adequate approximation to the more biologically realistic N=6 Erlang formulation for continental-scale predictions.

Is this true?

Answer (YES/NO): YES